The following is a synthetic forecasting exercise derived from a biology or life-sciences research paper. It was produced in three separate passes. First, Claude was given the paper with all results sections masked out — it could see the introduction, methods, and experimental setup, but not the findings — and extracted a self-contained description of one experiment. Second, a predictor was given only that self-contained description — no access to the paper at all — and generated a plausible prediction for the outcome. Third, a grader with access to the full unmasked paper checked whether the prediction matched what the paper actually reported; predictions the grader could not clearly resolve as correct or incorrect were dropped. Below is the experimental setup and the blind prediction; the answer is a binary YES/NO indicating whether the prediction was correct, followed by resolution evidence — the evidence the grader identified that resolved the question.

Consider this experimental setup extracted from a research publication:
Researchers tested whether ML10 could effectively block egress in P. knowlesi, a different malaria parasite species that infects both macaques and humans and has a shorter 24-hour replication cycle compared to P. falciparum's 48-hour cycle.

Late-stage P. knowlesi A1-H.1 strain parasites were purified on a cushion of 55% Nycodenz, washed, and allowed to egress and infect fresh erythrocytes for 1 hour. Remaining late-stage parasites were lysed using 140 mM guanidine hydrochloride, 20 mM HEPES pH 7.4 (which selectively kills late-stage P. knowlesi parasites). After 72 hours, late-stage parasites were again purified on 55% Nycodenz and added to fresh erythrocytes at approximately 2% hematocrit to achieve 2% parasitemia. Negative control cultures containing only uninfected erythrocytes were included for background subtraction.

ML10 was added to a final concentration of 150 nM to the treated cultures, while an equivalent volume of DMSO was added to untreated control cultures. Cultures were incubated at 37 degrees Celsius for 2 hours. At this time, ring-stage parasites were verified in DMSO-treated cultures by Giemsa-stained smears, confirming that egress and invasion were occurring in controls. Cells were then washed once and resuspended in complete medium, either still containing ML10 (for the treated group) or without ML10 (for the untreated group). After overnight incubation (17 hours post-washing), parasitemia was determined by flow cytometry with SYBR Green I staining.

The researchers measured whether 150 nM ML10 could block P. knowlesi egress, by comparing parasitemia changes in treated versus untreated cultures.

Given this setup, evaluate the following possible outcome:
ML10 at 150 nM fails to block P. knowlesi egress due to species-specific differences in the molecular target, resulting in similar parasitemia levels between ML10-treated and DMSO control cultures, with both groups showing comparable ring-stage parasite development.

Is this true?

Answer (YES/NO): NO